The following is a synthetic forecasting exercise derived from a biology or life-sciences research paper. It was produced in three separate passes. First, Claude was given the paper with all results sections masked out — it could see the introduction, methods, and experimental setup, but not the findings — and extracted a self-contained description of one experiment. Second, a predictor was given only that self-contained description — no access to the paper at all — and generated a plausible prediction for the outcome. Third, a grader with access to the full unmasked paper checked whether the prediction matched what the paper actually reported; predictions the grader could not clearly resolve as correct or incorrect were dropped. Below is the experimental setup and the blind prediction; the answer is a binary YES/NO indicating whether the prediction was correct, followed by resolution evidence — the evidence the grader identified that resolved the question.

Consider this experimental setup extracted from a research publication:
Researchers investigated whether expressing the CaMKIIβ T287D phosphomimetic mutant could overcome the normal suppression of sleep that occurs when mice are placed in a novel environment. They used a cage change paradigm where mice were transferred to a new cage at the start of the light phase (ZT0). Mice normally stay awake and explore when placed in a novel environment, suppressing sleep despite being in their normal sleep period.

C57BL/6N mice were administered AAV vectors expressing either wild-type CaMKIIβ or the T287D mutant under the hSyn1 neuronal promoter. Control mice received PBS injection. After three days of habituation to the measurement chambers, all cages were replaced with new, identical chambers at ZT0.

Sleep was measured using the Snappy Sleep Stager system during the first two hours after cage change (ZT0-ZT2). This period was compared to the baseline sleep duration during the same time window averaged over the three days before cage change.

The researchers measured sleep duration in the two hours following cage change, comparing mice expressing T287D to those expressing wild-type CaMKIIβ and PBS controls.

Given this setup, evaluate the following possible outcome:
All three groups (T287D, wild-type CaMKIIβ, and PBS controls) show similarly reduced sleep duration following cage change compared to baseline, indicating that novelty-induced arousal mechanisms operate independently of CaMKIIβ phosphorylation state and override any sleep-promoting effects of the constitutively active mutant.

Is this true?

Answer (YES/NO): YES